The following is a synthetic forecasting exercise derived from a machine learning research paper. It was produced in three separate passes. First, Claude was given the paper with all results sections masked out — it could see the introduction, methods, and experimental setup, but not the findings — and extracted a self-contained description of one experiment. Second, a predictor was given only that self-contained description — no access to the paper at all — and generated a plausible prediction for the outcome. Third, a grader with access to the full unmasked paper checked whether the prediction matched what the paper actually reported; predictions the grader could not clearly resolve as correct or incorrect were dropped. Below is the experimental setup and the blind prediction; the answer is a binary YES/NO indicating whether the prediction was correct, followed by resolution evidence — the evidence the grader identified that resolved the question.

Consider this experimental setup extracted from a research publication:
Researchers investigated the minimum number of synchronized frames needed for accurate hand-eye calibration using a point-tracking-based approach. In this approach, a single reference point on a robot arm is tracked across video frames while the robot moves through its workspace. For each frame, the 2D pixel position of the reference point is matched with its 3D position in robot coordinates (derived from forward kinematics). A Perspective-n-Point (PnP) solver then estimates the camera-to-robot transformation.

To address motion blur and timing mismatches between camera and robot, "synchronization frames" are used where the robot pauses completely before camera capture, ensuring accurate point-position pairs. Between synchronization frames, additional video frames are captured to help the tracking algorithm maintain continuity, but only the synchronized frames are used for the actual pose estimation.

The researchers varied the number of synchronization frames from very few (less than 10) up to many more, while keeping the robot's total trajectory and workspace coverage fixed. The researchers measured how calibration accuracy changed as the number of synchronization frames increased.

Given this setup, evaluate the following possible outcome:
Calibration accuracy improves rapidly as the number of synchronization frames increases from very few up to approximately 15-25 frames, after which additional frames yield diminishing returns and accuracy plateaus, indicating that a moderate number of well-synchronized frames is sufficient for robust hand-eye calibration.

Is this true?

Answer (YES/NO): NO